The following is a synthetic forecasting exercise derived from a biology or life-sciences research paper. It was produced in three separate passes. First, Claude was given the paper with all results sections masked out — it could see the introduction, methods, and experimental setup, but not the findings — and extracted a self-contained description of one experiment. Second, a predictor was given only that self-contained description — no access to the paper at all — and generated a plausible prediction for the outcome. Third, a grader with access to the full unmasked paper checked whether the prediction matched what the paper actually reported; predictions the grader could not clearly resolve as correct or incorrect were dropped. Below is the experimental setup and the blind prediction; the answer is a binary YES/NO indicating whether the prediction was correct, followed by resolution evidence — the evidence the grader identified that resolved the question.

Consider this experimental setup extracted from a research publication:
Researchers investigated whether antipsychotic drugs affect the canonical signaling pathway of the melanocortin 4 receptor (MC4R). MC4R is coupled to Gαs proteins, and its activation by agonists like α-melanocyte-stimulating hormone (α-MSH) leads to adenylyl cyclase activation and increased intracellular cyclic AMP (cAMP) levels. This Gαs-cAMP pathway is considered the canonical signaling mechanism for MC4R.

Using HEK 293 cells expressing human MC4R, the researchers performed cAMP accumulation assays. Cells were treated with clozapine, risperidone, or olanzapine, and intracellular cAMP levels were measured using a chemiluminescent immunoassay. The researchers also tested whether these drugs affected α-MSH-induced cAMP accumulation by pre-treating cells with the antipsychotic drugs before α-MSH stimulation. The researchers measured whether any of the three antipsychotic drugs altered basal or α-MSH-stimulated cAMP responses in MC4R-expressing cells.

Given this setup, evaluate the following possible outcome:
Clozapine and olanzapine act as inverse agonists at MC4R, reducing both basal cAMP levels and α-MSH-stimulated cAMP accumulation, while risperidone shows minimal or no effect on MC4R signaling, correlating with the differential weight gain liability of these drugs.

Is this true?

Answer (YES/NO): NO